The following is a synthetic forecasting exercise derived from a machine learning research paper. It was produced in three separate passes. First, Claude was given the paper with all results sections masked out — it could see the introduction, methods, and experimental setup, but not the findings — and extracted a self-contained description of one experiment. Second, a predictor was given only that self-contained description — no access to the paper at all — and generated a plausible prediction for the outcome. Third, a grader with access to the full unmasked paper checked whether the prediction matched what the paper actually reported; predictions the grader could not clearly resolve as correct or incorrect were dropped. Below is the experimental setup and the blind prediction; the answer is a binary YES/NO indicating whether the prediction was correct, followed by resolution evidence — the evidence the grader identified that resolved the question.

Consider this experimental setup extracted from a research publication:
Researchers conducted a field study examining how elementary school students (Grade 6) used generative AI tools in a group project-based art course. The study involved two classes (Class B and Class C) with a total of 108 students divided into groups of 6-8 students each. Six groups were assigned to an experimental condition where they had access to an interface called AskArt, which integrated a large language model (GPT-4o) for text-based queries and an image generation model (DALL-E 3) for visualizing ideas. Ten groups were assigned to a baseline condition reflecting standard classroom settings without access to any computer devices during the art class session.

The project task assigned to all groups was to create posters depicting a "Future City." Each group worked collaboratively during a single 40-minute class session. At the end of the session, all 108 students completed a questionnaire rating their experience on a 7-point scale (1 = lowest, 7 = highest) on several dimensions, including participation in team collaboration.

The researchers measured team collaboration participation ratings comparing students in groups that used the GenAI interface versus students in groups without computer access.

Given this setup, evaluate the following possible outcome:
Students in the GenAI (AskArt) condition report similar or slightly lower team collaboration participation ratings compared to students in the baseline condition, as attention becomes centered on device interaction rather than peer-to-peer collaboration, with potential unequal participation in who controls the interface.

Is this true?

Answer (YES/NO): NO